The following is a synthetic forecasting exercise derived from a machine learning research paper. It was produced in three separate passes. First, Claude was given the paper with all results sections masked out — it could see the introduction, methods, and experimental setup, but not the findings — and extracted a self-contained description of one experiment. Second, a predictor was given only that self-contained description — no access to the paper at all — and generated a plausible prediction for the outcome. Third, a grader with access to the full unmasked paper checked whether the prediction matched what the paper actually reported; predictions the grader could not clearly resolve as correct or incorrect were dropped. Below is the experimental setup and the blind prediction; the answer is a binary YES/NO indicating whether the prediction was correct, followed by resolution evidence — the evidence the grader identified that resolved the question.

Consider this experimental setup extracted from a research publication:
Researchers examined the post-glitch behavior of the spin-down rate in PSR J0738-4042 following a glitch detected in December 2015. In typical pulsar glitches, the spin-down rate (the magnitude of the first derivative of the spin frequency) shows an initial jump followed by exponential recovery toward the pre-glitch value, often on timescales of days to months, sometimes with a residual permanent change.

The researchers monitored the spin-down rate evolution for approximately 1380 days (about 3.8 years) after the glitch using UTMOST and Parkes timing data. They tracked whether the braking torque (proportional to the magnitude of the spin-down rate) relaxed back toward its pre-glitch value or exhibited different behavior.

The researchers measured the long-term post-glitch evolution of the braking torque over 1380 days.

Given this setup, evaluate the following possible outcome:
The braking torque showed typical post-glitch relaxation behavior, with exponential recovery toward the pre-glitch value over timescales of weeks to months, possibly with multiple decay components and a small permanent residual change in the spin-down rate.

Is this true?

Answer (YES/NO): NO